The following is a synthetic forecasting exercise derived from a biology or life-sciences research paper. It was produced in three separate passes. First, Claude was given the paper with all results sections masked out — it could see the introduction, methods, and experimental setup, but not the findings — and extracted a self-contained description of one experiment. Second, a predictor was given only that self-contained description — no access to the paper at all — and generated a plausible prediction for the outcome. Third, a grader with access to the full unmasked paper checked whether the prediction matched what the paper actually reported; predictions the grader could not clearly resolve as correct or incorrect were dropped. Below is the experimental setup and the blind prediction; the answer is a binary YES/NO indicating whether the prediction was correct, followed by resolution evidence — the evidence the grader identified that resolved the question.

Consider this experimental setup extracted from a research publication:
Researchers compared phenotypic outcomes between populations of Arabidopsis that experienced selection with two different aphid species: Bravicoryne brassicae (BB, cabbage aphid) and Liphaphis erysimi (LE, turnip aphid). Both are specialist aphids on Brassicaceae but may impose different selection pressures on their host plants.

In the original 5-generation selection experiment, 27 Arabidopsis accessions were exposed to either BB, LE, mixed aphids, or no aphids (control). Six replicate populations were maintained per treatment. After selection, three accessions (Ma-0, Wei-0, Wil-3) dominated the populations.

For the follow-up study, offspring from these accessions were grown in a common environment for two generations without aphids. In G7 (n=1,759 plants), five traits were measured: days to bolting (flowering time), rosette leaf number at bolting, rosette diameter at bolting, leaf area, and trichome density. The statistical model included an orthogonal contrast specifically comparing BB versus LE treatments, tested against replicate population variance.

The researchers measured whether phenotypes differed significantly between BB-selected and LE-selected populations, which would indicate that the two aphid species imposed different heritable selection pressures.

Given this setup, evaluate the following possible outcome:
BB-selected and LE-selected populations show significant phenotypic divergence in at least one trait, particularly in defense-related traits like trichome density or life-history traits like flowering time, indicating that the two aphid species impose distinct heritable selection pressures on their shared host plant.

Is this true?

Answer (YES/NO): NO